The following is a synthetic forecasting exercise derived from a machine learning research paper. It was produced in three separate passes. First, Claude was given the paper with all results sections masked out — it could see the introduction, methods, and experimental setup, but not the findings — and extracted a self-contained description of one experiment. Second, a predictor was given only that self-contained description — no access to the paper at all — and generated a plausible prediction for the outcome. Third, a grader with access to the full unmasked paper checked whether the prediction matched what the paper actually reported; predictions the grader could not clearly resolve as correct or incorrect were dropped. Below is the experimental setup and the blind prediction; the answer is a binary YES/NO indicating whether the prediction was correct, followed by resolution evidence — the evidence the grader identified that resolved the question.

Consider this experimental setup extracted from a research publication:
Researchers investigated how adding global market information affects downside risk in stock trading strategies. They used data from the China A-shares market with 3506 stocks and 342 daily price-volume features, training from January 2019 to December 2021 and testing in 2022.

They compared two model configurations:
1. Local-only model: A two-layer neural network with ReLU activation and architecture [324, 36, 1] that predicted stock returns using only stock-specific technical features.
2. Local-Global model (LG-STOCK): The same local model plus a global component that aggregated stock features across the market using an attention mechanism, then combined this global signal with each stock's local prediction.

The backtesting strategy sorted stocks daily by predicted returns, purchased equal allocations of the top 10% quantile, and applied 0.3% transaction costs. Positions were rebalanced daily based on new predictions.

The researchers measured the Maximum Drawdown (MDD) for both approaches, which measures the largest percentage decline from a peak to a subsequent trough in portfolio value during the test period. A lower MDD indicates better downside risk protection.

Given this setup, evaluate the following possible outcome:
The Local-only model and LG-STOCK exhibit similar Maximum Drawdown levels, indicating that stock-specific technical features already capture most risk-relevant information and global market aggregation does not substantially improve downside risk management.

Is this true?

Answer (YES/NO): NO